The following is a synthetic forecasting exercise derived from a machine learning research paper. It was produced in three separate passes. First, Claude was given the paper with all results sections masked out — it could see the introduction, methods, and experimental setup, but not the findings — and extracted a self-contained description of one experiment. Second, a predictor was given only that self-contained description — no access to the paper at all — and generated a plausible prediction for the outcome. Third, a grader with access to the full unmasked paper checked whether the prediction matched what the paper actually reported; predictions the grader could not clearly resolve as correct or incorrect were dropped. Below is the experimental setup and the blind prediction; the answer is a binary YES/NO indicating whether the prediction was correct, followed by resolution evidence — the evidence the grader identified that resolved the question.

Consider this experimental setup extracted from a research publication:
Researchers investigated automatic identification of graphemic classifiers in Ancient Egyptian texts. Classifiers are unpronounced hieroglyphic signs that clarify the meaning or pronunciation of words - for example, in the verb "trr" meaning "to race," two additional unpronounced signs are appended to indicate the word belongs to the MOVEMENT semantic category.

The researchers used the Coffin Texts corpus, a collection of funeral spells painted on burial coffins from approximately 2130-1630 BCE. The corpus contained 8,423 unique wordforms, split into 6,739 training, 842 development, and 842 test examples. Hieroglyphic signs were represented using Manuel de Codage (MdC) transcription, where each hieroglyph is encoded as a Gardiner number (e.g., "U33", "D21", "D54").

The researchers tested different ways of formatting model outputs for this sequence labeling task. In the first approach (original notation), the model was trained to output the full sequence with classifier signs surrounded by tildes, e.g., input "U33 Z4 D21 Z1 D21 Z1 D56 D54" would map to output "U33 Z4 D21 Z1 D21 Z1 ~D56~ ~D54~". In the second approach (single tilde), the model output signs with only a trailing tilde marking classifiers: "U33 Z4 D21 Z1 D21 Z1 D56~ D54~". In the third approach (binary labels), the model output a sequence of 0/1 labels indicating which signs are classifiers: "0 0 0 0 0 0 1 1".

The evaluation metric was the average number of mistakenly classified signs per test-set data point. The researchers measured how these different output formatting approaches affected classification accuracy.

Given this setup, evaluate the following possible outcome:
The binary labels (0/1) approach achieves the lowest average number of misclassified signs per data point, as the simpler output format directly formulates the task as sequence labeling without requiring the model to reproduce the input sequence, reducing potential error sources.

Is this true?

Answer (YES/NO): YES